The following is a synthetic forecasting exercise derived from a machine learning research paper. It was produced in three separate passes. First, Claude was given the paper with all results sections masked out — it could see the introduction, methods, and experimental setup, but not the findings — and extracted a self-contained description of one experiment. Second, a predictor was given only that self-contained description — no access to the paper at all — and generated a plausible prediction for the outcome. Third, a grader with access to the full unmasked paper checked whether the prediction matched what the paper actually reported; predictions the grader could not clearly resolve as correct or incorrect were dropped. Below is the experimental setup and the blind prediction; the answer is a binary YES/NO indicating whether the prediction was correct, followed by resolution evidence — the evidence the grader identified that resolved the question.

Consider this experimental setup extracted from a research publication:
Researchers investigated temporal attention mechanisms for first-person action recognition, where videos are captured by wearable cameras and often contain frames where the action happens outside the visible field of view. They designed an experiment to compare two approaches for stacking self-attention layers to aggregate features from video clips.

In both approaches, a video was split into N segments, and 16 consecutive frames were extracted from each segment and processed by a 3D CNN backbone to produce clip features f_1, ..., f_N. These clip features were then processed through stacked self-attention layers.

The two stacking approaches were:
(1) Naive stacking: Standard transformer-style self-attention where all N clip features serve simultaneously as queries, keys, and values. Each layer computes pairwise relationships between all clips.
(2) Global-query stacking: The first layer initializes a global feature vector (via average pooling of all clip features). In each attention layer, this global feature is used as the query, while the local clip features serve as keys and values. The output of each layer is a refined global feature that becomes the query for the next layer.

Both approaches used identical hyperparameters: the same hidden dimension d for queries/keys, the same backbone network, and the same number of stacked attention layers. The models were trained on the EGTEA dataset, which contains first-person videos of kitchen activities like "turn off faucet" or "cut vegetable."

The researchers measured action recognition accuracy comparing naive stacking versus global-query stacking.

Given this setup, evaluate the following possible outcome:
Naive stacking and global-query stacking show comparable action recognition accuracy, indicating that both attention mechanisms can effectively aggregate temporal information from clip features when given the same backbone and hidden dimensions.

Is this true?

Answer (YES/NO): NO